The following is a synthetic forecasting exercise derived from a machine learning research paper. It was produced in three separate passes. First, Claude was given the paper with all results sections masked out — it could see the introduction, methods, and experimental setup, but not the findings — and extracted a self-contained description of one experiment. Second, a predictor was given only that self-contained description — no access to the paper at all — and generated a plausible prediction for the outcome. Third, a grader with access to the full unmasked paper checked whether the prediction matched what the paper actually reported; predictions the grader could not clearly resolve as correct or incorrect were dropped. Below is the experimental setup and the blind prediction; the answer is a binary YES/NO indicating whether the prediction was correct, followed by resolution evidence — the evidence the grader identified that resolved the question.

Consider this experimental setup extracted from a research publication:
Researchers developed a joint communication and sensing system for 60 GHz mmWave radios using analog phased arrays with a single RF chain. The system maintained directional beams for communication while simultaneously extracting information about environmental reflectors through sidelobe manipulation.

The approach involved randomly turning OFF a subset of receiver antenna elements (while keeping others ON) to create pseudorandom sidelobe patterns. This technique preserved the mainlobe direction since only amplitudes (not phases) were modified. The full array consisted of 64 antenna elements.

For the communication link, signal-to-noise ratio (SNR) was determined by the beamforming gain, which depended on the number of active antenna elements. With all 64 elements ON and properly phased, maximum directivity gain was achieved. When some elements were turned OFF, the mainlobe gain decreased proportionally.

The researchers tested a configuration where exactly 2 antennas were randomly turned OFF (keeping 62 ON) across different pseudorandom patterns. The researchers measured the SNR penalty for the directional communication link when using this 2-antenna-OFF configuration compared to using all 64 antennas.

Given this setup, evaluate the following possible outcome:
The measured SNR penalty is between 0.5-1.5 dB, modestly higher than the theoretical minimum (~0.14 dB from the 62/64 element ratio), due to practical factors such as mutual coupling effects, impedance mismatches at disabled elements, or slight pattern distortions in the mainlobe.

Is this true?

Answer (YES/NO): NO